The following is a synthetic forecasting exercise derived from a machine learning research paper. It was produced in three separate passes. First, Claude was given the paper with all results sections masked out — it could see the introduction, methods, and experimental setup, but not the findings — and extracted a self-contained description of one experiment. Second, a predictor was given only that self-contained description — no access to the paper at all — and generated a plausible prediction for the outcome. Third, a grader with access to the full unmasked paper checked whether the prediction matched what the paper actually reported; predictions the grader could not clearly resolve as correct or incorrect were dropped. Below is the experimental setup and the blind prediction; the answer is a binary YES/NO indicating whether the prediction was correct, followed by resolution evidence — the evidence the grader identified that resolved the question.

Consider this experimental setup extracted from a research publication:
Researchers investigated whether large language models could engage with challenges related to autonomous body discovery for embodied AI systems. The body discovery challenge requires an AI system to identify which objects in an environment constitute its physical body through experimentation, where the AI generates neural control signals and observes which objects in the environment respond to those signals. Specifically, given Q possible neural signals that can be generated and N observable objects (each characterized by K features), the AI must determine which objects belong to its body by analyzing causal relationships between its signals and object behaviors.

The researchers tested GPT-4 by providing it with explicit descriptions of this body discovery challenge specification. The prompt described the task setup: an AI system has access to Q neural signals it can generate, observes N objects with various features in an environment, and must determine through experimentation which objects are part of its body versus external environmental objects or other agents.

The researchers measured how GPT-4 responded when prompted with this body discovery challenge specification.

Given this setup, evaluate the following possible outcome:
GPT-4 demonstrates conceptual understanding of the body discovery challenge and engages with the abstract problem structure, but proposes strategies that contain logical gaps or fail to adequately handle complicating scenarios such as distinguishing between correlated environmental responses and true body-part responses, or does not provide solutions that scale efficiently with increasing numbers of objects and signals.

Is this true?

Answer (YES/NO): NO